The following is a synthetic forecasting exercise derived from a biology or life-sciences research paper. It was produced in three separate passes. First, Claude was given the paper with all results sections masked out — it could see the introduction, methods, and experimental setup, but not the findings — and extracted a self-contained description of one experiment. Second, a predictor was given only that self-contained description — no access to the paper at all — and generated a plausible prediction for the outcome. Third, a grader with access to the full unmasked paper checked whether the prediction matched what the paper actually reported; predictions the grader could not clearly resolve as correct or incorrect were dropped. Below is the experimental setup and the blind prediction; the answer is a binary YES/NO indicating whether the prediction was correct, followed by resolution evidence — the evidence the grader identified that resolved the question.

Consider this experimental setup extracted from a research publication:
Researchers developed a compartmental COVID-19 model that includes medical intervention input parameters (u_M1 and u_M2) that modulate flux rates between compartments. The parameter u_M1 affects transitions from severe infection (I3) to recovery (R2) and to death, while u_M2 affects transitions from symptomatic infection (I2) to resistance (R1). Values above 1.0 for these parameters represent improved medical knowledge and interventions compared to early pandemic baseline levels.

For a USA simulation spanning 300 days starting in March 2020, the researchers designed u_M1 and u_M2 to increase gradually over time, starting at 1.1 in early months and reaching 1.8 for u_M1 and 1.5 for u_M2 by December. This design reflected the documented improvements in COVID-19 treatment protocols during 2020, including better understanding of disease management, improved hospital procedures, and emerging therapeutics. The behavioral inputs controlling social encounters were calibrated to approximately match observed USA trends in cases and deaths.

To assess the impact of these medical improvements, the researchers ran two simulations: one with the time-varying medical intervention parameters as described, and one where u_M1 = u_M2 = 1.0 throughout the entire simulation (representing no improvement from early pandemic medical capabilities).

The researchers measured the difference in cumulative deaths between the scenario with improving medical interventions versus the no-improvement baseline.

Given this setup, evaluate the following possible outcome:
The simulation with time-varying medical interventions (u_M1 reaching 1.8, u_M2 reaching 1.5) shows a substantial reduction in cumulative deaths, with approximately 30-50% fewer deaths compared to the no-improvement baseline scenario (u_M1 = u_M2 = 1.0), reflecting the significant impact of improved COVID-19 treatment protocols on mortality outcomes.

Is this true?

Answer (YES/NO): YES